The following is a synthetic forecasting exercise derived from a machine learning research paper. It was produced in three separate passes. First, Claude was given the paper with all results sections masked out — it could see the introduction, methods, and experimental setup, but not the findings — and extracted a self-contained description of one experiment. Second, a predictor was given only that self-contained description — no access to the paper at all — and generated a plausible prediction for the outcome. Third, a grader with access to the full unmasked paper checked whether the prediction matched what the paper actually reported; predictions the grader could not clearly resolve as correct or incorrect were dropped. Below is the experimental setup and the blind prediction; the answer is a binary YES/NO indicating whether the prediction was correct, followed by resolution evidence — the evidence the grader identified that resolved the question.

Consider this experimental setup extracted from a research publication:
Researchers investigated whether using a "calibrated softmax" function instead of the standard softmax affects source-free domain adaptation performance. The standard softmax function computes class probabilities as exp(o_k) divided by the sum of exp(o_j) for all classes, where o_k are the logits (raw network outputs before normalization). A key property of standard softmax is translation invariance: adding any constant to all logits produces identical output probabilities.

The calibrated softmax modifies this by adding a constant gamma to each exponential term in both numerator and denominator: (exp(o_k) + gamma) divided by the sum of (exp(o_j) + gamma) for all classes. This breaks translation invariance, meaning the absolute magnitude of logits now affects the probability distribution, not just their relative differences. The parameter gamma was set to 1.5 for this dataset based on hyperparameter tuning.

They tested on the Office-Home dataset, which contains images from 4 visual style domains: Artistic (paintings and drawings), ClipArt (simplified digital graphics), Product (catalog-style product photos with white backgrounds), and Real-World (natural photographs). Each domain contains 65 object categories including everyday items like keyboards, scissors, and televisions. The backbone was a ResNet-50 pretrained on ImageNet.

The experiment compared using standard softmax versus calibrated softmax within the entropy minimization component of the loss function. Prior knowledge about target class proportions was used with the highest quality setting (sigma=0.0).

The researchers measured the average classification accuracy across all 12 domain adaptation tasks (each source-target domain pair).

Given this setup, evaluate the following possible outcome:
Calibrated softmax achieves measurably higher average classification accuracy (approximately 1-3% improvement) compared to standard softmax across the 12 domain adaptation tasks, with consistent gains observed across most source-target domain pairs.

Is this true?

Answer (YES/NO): NO